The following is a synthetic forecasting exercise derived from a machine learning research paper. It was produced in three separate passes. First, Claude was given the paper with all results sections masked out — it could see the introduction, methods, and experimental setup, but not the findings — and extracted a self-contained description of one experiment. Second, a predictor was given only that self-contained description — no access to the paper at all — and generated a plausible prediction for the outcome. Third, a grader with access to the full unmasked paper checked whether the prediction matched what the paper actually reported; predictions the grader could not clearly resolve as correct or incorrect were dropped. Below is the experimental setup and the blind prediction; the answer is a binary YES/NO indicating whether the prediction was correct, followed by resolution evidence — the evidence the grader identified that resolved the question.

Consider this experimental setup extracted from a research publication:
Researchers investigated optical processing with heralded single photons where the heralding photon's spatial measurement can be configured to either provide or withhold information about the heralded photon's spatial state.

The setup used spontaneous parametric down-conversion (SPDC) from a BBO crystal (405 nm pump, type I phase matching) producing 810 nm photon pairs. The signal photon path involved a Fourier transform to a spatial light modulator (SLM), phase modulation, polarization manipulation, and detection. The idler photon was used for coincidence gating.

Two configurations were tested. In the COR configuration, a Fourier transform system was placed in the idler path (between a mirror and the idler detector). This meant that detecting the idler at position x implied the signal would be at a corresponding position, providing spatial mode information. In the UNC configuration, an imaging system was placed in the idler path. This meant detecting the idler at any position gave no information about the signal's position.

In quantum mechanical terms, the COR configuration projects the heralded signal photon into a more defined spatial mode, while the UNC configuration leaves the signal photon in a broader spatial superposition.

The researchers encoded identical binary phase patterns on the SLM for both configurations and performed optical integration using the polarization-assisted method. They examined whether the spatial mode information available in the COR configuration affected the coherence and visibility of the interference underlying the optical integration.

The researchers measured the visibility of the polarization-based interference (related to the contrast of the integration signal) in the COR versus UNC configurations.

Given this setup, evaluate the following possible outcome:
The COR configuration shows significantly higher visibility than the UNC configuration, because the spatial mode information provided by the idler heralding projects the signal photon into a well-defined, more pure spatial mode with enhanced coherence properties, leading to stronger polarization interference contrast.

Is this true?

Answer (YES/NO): NO